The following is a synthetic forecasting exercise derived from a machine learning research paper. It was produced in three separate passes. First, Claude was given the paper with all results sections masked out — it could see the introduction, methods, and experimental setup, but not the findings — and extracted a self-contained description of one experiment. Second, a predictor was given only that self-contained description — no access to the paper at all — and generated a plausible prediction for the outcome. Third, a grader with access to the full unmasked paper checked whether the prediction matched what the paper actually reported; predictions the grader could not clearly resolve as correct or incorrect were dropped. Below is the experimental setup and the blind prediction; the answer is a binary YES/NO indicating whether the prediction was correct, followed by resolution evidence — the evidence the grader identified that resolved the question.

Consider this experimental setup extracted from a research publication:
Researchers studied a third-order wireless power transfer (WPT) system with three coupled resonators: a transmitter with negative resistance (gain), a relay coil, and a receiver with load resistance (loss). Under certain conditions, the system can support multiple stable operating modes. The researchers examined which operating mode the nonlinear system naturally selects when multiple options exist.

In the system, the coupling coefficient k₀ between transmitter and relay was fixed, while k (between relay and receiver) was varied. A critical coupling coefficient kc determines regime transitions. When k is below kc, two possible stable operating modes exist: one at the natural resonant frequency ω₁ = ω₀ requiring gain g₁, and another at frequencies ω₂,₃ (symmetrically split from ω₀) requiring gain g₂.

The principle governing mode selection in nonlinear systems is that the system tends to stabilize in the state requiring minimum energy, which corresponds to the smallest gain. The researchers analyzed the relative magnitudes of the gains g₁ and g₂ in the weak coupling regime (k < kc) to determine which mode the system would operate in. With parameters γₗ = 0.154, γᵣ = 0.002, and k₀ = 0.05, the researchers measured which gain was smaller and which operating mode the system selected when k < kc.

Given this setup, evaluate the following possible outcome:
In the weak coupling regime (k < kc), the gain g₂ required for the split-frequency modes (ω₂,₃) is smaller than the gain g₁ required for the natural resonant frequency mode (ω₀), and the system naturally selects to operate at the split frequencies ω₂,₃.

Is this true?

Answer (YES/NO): YES